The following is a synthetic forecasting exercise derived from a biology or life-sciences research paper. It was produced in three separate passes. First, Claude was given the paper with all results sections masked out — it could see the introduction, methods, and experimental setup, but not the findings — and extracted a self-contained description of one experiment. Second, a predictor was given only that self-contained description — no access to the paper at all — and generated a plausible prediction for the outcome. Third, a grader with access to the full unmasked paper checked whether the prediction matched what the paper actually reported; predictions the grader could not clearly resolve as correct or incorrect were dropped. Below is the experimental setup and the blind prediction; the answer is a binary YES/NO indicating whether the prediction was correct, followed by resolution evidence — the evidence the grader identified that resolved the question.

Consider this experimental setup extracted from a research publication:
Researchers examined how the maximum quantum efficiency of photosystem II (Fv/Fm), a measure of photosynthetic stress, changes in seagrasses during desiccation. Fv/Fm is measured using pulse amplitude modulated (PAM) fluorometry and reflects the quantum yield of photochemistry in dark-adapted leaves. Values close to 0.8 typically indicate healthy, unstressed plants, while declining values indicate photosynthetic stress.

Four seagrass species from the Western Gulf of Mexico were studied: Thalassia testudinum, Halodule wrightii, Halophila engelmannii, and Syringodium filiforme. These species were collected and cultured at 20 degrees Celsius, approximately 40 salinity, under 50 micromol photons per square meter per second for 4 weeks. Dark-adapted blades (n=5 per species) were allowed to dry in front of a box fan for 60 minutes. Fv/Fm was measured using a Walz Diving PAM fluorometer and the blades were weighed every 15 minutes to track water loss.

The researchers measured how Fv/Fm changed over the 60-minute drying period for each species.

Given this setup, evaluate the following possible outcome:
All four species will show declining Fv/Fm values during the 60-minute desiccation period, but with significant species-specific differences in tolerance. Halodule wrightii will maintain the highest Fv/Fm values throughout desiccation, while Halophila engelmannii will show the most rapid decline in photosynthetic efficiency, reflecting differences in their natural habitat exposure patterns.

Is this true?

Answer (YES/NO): NO